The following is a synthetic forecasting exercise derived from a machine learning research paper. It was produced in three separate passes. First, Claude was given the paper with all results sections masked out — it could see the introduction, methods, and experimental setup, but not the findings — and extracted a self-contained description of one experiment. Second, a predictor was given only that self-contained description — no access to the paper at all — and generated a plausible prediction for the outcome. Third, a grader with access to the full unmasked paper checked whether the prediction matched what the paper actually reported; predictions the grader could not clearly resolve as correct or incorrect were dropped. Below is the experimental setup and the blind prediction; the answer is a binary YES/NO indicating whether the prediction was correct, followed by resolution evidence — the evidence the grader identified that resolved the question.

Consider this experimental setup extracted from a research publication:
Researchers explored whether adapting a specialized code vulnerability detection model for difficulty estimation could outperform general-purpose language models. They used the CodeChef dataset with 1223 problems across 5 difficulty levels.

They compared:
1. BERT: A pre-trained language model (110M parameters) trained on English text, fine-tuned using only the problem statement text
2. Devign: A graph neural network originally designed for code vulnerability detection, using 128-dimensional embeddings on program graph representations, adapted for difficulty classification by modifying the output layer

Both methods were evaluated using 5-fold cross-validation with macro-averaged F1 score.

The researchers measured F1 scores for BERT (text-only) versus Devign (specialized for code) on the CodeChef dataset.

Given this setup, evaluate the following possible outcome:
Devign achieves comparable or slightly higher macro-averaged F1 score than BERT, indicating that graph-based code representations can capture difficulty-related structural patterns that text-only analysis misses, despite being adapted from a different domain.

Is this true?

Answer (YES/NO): YES